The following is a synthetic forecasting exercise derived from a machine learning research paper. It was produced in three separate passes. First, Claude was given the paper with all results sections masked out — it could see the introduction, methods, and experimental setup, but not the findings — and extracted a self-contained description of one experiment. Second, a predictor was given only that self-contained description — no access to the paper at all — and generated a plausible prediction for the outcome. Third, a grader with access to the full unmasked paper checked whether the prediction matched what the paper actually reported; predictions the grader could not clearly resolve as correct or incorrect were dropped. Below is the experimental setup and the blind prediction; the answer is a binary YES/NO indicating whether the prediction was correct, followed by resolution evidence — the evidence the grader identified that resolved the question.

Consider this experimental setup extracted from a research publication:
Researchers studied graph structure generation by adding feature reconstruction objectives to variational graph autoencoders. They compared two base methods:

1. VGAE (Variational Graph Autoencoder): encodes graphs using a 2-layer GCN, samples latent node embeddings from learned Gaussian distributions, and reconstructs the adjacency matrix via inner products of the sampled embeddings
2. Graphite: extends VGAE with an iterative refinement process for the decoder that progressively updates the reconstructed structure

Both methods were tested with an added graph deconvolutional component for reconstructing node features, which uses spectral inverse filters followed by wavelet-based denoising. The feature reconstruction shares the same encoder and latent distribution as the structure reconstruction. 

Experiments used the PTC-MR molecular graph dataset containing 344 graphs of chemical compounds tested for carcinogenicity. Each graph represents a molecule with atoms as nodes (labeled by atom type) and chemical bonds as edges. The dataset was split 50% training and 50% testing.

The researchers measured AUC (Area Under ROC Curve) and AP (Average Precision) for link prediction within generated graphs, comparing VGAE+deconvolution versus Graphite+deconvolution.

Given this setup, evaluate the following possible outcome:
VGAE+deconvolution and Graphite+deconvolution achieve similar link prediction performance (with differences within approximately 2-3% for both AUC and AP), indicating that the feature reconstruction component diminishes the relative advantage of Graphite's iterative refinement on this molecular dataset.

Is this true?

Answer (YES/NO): NO